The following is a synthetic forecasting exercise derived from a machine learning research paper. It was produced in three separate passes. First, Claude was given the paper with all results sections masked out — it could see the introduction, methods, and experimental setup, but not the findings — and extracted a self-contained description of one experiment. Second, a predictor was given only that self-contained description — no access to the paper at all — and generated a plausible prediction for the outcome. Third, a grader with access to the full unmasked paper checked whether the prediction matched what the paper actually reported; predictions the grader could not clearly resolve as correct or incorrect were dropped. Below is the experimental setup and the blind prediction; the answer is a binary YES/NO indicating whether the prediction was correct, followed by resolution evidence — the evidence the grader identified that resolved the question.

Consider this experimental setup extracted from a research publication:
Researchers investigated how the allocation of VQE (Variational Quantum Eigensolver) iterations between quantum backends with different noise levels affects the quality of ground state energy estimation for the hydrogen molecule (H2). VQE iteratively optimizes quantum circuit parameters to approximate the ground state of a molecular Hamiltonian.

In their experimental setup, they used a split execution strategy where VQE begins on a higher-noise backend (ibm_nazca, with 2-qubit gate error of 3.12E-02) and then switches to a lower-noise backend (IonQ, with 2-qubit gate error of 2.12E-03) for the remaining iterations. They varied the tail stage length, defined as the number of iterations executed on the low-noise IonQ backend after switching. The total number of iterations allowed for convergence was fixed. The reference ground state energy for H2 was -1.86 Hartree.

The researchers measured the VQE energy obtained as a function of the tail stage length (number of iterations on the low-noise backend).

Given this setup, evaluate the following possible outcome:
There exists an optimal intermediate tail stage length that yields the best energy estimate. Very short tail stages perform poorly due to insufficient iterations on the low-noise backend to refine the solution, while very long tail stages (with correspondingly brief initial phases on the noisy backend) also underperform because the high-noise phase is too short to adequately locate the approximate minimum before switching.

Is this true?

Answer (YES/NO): NO